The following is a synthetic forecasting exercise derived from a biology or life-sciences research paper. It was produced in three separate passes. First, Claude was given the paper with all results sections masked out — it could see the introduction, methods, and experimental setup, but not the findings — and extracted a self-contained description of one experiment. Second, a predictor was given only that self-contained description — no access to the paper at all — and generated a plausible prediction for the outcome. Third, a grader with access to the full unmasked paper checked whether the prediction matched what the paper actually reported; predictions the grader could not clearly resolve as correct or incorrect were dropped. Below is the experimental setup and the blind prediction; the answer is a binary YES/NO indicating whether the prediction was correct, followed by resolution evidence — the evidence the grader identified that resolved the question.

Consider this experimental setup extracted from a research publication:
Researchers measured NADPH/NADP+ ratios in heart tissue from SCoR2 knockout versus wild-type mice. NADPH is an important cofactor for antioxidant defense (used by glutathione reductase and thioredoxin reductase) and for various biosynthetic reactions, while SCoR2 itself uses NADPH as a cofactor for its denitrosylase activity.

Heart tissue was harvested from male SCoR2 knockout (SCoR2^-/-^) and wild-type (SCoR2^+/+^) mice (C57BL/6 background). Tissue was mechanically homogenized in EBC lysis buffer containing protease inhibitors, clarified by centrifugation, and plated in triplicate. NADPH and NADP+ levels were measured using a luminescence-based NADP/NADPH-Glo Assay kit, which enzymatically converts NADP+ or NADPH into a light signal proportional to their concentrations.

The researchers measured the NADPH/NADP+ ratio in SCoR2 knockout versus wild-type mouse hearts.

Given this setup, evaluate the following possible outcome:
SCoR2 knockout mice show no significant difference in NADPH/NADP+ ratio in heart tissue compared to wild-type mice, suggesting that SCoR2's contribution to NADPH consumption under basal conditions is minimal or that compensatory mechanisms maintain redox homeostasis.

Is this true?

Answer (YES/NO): NO